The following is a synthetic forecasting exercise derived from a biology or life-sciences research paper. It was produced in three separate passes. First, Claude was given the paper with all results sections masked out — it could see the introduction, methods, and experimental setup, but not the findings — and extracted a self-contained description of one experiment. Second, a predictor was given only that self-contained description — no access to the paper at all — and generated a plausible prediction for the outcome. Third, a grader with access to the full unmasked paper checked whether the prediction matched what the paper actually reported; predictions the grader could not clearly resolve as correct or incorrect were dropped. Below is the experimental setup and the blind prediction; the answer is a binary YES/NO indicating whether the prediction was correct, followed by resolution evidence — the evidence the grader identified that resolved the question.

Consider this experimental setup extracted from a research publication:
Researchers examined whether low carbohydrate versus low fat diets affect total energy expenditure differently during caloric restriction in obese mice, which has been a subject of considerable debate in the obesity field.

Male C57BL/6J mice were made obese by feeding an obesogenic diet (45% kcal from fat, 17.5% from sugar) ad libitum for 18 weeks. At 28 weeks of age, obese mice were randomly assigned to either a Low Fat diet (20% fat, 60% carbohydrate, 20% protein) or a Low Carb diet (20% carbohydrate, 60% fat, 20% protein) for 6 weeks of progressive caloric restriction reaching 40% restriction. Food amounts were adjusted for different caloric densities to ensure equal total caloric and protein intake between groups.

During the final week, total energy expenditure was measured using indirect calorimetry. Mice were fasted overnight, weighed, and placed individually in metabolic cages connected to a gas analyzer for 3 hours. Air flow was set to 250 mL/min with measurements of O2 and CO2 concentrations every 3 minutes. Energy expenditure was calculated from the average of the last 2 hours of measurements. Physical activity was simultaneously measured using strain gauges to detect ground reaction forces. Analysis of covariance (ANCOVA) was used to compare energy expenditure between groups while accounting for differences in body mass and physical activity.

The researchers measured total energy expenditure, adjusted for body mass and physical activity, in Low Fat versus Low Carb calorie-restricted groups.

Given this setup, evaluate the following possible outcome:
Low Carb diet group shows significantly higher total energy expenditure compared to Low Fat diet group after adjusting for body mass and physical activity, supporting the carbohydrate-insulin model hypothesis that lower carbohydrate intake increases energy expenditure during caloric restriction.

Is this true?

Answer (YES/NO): NO